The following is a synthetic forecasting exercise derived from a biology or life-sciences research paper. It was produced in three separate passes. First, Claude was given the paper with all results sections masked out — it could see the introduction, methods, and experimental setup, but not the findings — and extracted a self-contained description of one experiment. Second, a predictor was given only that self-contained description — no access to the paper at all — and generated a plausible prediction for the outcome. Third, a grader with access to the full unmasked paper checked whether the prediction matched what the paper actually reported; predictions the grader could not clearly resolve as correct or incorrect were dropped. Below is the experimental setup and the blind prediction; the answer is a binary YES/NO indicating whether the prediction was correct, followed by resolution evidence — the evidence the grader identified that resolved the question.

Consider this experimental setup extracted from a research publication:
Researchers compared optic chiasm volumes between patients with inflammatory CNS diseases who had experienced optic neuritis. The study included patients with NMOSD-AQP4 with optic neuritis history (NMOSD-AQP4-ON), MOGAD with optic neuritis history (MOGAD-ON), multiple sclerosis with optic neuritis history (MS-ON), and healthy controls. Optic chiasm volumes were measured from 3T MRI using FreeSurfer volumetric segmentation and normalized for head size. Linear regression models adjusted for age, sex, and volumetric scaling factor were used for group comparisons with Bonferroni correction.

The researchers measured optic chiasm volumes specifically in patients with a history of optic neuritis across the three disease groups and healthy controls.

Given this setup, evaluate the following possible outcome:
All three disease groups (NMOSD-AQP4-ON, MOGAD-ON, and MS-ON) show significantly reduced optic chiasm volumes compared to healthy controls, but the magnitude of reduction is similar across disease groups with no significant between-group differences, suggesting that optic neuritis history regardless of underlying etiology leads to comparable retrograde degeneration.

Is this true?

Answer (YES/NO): NO